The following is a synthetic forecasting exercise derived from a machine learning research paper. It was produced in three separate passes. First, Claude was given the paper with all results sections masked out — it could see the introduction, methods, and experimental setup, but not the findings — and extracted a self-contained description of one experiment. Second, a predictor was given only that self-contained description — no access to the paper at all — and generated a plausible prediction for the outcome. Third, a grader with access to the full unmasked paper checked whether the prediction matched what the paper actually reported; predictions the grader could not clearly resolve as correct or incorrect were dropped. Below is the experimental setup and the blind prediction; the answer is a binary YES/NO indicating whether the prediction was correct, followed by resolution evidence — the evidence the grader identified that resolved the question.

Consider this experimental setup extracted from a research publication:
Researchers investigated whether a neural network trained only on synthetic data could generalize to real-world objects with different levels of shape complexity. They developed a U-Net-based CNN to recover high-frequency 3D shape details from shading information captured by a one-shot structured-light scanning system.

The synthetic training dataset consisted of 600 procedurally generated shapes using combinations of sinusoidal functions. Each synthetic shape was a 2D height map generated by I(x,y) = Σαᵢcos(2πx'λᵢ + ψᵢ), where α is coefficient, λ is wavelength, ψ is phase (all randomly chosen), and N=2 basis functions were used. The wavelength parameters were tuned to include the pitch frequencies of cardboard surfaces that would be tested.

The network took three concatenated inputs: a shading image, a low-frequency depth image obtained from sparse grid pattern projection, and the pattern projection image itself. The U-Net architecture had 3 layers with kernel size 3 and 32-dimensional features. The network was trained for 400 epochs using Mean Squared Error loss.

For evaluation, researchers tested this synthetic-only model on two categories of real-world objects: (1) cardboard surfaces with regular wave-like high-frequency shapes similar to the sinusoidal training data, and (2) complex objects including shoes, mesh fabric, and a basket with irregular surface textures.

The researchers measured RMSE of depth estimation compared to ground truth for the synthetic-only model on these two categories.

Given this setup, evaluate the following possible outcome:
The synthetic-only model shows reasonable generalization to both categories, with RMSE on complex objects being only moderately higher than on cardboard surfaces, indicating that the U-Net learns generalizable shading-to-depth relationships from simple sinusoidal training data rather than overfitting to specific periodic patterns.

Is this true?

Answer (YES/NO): NO